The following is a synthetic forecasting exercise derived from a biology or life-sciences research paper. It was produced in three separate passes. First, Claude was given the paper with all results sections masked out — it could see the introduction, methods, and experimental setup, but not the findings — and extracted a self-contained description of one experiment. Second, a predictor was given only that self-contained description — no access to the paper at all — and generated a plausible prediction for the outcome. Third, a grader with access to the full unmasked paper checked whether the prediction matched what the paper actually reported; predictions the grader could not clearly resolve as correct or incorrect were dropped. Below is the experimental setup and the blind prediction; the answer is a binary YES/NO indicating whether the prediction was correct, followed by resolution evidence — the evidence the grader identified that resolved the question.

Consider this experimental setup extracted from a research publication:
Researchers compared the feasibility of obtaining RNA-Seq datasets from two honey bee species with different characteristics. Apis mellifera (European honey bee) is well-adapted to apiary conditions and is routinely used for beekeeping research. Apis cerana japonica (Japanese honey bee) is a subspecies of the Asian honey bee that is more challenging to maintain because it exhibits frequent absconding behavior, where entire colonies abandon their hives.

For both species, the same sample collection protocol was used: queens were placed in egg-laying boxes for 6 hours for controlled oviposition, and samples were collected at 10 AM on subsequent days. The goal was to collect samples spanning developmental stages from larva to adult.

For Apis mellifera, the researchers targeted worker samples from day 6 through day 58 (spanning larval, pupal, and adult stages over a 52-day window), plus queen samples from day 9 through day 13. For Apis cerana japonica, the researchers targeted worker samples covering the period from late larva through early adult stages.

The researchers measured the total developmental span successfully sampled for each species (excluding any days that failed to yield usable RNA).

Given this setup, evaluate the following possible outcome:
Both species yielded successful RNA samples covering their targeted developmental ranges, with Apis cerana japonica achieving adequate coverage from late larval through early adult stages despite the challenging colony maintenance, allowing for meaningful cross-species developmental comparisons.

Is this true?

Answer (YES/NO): YES